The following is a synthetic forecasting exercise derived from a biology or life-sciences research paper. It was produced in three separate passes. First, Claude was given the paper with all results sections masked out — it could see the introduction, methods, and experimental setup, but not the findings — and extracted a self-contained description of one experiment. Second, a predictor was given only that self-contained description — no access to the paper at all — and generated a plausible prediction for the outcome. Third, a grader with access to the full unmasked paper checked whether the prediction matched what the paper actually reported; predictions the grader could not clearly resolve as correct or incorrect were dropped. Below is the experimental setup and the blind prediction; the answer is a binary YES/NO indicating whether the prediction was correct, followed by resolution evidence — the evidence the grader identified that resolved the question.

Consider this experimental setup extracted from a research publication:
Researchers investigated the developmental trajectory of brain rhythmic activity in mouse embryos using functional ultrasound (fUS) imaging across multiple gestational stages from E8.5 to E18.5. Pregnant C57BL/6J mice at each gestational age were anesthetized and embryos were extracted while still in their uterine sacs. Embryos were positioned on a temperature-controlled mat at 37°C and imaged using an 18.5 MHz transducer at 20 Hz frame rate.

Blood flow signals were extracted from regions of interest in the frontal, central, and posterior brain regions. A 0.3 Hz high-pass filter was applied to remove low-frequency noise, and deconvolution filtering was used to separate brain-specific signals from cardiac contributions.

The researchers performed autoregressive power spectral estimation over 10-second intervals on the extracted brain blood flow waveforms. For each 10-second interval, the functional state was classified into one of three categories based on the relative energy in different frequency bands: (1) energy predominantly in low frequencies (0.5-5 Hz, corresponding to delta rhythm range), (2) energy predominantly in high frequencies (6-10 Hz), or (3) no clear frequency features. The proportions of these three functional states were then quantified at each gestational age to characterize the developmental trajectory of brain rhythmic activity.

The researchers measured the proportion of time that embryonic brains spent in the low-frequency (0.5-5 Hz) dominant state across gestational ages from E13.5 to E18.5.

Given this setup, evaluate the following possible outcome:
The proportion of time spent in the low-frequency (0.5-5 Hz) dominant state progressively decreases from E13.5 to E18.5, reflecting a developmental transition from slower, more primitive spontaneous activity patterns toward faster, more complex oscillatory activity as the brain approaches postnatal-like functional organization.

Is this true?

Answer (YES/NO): NO